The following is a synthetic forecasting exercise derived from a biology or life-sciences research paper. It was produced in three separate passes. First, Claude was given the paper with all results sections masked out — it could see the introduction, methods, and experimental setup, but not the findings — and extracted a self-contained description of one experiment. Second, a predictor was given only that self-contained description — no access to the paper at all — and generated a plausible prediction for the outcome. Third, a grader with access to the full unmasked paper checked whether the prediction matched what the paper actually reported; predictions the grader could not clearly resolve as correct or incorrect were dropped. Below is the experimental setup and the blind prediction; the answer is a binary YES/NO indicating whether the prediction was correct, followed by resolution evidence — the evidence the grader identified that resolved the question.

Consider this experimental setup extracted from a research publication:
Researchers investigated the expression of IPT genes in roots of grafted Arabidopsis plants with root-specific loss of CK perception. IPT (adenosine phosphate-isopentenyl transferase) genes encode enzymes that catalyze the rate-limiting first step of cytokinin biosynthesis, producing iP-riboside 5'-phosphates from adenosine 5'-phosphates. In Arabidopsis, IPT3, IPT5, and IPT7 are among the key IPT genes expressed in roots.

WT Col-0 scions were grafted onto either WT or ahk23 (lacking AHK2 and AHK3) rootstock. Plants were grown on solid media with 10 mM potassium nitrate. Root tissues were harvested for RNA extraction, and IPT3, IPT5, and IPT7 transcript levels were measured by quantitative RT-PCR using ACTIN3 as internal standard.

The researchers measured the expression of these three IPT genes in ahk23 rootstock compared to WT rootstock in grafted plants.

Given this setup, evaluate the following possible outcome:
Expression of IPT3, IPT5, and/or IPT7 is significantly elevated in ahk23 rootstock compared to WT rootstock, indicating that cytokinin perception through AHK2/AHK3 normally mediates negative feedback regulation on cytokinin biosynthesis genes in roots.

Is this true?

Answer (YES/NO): YES